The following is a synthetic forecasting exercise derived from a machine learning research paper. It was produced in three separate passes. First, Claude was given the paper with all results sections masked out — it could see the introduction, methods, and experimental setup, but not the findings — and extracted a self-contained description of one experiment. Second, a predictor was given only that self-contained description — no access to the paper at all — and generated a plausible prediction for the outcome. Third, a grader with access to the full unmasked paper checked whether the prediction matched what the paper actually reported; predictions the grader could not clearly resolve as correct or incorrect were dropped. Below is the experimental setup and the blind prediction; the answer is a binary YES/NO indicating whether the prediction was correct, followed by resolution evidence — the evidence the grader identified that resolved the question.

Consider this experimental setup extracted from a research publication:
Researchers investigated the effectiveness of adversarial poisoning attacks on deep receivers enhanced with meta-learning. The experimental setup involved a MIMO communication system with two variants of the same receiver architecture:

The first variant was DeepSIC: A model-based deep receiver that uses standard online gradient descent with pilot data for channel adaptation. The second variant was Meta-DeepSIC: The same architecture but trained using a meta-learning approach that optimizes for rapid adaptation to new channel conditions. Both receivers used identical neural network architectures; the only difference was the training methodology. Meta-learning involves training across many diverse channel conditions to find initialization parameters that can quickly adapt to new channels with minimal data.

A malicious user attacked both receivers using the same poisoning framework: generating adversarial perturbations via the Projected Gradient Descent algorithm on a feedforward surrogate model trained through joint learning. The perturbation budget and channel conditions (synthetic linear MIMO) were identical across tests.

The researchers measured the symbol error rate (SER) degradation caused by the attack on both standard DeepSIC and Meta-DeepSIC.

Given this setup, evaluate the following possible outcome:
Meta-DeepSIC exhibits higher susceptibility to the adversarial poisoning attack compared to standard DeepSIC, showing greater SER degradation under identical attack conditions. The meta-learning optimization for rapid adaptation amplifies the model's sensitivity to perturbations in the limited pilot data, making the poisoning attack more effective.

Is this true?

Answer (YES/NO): YES